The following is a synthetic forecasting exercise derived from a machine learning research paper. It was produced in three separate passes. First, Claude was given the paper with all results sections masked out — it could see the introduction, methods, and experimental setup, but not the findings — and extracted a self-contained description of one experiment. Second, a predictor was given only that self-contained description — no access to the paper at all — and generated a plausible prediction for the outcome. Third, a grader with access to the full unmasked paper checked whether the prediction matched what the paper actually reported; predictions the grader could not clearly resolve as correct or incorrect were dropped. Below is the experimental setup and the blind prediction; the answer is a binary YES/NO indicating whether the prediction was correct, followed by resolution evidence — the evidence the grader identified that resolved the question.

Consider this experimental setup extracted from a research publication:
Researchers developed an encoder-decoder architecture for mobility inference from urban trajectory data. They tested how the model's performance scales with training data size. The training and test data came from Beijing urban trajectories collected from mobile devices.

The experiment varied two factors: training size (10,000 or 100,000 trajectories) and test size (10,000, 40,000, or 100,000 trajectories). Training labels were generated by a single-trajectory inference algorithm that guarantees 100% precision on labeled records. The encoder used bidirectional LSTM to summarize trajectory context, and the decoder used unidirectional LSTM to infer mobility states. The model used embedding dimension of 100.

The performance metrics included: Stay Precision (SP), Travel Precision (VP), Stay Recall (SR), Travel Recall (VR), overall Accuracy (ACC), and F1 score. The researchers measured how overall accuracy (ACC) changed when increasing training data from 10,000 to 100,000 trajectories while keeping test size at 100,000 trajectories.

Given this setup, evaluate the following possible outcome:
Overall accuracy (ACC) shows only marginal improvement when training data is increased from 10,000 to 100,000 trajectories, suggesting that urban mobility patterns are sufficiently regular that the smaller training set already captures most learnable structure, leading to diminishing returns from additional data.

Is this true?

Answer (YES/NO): NO